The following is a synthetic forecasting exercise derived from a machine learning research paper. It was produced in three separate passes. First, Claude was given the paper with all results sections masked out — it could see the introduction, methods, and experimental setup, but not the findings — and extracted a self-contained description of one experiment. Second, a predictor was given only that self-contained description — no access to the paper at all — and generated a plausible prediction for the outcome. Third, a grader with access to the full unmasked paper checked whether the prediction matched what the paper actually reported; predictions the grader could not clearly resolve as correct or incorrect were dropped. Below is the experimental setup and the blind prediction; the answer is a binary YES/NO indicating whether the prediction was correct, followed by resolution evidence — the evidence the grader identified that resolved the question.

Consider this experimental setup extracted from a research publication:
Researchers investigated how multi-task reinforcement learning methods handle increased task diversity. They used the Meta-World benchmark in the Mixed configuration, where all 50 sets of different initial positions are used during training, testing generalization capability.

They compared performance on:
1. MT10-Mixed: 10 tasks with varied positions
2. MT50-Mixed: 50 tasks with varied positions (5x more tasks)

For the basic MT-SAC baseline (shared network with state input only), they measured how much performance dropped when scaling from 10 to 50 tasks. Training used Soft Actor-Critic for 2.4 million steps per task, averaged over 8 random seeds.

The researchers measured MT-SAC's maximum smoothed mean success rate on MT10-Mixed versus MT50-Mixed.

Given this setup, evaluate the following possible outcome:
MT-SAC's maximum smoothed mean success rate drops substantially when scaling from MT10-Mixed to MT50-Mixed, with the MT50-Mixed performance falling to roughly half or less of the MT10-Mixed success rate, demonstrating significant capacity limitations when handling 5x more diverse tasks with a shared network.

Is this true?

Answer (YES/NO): YES